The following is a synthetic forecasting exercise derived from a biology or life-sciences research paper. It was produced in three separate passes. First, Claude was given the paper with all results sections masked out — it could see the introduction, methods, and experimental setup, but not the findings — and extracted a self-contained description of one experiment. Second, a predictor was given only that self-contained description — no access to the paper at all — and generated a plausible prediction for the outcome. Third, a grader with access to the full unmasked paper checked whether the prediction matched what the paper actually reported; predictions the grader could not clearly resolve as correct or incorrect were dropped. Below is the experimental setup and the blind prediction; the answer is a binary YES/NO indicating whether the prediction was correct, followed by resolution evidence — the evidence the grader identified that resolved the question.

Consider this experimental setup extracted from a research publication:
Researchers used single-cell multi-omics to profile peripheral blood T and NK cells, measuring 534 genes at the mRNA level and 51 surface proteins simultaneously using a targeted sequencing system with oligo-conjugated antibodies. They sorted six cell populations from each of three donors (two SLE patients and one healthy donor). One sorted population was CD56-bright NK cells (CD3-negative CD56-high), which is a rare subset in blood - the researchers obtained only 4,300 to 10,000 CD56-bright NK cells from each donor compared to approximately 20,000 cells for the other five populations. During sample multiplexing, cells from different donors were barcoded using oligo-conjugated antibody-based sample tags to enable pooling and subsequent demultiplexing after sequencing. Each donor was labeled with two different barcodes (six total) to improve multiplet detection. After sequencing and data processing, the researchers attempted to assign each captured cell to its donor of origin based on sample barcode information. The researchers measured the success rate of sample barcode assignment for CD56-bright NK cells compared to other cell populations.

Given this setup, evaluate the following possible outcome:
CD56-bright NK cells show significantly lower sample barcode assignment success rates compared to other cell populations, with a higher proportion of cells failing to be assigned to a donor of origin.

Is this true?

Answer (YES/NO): YES